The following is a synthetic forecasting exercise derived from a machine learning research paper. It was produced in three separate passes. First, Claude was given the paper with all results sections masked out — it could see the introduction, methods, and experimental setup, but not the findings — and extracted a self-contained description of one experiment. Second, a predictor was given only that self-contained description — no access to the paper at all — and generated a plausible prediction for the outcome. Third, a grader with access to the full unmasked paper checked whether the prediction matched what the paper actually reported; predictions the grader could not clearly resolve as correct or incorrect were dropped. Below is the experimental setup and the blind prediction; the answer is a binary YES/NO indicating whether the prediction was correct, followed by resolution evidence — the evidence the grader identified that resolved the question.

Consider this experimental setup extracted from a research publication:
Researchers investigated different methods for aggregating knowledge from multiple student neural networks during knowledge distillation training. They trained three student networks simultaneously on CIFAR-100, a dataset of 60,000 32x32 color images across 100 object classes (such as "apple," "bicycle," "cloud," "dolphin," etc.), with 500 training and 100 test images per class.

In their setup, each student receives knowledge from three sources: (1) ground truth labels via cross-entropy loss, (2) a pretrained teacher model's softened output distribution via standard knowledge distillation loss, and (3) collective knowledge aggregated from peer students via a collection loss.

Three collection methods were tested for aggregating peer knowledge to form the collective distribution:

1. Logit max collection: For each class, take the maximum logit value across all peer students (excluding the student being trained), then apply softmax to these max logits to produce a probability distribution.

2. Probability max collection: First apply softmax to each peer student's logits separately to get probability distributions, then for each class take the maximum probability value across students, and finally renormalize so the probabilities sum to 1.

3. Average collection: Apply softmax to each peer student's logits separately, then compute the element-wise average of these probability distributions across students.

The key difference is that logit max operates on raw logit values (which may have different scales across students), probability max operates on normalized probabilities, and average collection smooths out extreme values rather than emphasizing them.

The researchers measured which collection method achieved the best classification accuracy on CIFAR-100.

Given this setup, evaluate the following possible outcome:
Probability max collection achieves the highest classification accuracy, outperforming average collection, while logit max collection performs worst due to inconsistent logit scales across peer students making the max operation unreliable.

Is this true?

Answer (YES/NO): NO